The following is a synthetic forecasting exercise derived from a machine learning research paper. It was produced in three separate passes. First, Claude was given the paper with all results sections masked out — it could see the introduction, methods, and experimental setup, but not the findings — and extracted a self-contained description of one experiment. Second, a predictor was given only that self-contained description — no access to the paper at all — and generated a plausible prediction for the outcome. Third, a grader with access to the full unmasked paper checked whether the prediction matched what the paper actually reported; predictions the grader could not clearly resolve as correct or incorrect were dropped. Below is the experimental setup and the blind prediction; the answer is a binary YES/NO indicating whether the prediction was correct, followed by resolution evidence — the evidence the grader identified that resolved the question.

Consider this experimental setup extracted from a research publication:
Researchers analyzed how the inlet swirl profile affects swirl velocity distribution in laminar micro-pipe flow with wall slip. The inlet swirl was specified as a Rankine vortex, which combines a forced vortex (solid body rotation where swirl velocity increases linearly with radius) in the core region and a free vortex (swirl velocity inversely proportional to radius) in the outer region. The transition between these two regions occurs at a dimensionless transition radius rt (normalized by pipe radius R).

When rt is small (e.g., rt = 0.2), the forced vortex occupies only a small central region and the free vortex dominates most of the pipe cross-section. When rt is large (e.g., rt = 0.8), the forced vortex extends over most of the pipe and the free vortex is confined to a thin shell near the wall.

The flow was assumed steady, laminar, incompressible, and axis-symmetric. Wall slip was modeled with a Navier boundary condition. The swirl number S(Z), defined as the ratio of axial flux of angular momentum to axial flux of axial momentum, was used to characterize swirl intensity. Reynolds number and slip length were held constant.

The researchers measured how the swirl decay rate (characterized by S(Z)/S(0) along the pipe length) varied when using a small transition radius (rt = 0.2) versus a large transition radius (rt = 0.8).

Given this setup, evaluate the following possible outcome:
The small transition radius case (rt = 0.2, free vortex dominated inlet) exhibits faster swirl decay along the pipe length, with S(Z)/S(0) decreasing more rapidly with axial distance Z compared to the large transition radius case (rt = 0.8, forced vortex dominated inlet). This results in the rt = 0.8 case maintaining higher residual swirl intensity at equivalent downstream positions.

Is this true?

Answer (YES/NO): NO